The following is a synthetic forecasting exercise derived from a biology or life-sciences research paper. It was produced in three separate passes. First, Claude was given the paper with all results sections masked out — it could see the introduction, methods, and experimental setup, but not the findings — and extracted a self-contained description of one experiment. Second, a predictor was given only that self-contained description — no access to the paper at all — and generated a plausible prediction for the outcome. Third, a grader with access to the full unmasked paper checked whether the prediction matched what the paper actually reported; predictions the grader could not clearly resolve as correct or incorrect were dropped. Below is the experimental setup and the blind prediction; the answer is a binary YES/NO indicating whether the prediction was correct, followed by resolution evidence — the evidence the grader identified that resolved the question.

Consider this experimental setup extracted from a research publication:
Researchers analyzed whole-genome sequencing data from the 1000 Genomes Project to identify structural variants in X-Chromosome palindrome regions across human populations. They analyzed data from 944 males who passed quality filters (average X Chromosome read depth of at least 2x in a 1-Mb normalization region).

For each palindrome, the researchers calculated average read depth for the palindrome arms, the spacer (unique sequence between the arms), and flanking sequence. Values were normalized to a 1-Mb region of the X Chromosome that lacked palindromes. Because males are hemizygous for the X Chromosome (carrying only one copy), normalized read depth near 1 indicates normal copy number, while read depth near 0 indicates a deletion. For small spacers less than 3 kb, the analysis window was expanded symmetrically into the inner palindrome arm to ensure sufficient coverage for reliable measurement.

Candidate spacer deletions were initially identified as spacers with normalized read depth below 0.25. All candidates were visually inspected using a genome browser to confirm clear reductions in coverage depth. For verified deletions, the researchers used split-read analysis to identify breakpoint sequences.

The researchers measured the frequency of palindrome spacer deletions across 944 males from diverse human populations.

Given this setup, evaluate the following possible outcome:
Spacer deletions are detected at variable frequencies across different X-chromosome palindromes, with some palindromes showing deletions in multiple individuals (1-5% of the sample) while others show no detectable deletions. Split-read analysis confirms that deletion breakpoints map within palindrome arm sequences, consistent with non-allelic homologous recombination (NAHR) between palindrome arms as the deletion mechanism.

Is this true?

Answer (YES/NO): NO